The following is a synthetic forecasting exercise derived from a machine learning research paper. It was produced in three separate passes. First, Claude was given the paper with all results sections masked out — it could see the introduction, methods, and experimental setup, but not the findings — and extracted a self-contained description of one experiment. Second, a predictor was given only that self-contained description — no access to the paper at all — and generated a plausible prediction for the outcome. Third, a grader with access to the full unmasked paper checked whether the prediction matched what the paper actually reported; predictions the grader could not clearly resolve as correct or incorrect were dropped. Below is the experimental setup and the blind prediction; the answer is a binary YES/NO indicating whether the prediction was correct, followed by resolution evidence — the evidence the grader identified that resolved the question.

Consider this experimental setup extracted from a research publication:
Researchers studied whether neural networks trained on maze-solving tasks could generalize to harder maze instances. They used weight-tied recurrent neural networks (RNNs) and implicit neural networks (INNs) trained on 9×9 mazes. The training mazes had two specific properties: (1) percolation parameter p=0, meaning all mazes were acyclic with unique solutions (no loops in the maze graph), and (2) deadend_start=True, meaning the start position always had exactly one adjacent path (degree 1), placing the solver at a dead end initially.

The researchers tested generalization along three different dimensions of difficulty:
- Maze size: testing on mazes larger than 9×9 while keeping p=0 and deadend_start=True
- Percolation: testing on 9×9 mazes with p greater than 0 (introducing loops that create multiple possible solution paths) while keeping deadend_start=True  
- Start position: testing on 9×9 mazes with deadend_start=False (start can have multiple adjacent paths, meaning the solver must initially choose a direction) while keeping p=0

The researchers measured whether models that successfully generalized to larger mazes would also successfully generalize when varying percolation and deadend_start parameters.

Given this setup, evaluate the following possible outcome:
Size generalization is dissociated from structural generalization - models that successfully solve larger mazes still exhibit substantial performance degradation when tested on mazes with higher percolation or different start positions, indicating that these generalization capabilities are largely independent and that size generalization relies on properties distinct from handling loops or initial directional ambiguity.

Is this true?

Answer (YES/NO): YES